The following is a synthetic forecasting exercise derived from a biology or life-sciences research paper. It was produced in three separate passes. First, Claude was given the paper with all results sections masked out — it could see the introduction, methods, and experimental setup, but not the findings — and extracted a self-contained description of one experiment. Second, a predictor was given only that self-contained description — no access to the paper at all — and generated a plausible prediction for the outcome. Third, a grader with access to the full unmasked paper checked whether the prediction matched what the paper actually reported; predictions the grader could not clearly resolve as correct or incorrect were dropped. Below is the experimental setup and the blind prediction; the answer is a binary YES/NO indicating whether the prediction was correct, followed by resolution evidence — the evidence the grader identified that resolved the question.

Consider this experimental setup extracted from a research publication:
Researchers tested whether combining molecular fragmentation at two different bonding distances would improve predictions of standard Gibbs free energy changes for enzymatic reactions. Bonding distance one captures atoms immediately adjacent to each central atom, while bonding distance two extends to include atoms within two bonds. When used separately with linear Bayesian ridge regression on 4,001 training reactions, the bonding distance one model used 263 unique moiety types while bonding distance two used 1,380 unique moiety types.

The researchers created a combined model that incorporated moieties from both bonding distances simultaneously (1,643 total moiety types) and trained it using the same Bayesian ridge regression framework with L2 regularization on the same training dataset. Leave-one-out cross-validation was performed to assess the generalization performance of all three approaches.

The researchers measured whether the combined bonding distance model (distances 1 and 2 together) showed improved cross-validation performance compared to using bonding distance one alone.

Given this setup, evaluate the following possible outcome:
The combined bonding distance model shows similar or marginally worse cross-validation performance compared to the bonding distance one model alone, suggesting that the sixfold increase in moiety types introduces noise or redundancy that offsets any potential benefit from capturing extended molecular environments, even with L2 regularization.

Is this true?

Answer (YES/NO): NO